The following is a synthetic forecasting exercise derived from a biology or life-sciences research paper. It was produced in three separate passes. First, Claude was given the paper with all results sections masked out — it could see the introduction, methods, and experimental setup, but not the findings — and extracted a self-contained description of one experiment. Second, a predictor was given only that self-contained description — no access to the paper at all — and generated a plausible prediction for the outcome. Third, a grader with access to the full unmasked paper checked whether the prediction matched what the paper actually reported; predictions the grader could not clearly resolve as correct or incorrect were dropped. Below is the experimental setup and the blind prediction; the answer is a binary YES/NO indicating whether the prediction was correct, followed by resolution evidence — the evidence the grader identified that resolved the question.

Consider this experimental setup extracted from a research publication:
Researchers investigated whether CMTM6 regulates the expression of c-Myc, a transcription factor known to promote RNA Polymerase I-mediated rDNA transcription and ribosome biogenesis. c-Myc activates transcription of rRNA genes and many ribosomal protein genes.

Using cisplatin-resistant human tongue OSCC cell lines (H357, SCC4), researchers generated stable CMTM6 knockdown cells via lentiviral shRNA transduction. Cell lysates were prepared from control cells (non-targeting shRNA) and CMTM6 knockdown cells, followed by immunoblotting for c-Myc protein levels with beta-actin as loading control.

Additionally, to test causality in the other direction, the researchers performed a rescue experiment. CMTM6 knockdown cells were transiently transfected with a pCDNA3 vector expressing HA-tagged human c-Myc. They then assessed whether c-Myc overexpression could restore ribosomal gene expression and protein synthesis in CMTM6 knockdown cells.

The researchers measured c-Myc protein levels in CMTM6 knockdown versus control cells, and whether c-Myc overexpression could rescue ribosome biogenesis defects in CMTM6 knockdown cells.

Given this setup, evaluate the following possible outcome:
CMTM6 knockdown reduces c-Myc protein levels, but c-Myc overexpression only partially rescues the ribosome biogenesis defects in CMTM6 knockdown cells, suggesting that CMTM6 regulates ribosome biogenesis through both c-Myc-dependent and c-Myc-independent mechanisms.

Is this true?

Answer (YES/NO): NO